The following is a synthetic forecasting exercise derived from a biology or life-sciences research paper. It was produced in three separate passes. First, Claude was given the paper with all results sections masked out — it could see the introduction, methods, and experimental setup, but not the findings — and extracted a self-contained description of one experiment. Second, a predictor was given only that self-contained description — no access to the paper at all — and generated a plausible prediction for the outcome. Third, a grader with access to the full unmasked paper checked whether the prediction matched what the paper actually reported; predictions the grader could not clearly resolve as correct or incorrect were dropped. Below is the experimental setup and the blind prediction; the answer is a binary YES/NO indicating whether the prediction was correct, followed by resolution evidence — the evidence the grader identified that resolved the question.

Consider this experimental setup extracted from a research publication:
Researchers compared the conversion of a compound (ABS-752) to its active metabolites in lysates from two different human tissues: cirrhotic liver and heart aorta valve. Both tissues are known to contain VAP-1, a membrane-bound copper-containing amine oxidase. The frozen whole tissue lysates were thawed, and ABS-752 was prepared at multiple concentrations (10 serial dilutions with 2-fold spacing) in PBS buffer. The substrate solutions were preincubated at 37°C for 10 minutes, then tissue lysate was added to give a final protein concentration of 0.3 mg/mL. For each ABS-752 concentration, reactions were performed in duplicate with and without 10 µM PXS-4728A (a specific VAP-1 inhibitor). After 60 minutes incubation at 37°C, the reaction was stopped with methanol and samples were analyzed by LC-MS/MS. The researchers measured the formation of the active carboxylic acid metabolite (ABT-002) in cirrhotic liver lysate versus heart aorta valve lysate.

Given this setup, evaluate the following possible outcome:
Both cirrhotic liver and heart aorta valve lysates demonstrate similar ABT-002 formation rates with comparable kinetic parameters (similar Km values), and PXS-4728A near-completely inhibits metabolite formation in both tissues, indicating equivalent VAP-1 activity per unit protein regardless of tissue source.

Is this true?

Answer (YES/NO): YES